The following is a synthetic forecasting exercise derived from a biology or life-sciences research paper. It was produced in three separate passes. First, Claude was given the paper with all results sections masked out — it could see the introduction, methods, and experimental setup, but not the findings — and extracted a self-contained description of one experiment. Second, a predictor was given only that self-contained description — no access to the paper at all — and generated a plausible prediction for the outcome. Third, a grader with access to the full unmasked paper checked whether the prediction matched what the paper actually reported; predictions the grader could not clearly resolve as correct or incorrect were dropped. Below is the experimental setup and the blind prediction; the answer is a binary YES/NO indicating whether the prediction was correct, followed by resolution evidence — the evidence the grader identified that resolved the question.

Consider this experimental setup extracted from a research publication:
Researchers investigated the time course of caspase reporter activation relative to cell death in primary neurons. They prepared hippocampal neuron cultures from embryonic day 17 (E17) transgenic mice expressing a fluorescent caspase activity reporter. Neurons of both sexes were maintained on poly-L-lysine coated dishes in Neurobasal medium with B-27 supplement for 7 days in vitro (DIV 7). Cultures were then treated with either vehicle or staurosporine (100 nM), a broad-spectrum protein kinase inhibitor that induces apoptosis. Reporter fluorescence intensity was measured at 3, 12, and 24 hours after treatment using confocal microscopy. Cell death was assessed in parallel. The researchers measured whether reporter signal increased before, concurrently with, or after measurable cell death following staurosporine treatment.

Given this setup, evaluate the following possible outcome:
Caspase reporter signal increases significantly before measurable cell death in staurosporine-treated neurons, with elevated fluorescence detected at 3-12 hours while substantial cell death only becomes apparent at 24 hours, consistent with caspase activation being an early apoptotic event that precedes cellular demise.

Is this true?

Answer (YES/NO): YES